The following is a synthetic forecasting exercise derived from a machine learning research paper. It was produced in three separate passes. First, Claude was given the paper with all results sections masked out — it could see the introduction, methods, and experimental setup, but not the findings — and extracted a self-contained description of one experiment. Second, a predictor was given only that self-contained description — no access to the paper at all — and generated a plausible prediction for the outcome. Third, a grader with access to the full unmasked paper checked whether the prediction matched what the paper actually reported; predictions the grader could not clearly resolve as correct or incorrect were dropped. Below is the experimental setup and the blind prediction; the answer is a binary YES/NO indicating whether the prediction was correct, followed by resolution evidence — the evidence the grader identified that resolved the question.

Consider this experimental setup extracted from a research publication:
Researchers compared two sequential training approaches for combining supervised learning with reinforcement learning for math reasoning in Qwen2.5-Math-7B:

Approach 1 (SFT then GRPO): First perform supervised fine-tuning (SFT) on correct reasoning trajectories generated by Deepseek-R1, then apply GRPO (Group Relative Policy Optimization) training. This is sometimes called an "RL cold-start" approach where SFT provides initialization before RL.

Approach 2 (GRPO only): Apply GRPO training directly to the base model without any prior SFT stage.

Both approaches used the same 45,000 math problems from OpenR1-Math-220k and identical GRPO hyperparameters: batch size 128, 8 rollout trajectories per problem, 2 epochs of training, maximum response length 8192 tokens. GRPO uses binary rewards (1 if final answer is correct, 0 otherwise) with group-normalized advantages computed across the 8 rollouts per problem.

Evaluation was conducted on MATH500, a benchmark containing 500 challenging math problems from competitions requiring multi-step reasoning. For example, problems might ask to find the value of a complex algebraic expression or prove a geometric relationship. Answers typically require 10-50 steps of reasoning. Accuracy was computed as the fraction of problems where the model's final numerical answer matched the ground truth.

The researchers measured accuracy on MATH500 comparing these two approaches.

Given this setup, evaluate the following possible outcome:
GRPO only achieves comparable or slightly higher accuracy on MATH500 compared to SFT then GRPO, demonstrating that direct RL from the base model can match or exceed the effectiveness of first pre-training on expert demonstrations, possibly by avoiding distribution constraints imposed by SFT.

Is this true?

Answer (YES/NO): NO